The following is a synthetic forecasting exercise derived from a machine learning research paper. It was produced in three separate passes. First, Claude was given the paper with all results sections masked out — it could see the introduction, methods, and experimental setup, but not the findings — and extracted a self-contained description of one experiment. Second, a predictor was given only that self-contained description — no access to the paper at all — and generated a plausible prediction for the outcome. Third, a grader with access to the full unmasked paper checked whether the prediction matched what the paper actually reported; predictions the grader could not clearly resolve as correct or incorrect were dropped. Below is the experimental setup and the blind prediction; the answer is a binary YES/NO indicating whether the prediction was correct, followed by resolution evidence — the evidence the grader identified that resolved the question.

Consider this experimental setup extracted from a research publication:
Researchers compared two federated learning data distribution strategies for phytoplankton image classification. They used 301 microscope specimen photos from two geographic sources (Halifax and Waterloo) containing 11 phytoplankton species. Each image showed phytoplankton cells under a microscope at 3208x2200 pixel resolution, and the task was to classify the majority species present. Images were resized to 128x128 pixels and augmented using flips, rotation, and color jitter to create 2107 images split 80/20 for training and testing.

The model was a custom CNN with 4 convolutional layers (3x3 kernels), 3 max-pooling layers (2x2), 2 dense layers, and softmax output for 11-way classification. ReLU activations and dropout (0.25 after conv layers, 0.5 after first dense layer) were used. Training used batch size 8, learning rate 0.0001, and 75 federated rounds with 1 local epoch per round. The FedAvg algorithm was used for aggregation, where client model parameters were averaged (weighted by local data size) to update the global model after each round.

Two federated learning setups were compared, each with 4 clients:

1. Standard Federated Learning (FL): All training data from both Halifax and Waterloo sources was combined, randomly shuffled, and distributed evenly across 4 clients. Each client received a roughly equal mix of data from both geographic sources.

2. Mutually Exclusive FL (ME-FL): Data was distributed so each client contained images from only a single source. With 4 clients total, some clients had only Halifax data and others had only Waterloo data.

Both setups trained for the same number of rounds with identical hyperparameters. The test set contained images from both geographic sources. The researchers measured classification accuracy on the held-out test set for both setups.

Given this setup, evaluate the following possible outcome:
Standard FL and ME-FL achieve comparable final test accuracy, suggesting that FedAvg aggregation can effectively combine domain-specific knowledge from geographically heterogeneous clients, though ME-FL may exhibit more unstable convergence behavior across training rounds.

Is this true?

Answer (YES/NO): NO